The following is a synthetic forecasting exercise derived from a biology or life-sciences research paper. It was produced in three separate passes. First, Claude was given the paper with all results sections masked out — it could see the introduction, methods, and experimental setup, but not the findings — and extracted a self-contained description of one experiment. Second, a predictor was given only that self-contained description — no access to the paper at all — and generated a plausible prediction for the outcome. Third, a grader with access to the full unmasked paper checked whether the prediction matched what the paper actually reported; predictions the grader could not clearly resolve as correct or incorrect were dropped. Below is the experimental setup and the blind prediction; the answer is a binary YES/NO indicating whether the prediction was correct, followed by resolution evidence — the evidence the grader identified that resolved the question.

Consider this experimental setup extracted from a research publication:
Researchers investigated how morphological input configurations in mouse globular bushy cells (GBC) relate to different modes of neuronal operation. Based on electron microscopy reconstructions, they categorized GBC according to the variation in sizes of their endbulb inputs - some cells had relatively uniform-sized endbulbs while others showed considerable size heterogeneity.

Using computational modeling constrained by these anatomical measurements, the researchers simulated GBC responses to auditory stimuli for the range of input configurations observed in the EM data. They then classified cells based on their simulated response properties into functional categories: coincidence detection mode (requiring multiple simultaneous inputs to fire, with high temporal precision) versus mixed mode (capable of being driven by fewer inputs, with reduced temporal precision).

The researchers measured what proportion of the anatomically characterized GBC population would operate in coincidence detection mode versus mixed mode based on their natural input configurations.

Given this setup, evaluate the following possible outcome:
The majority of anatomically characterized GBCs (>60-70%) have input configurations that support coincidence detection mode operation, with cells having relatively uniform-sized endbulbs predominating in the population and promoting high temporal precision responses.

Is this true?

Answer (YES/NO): NO